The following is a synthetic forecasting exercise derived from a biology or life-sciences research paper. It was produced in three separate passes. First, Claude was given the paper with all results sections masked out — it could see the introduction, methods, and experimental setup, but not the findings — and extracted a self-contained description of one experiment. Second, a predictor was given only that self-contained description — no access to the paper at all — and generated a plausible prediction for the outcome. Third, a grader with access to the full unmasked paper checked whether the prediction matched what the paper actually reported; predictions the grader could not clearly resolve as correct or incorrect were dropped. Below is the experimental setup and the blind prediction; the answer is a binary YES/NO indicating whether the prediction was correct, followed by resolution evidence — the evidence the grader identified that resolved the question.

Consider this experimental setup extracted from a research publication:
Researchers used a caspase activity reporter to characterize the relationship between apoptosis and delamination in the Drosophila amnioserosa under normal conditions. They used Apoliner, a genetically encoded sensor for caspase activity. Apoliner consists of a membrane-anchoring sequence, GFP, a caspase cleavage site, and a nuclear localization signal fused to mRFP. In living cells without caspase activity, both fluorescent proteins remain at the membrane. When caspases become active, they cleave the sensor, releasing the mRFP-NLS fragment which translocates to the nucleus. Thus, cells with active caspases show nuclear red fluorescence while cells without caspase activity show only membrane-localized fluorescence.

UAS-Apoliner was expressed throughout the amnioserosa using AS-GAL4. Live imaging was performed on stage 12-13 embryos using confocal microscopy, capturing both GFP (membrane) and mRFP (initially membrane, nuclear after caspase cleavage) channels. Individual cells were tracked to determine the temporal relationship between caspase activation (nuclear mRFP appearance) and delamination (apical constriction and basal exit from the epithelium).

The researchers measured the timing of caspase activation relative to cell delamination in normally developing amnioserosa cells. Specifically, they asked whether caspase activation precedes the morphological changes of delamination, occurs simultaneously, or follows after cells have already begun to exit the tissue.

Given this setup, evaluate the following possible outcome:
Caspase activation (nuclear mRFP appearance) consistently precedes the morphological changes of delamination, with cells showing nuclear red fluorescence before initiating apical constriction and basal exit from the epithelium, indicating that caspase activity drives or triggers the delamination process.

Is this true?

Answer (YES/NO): NO